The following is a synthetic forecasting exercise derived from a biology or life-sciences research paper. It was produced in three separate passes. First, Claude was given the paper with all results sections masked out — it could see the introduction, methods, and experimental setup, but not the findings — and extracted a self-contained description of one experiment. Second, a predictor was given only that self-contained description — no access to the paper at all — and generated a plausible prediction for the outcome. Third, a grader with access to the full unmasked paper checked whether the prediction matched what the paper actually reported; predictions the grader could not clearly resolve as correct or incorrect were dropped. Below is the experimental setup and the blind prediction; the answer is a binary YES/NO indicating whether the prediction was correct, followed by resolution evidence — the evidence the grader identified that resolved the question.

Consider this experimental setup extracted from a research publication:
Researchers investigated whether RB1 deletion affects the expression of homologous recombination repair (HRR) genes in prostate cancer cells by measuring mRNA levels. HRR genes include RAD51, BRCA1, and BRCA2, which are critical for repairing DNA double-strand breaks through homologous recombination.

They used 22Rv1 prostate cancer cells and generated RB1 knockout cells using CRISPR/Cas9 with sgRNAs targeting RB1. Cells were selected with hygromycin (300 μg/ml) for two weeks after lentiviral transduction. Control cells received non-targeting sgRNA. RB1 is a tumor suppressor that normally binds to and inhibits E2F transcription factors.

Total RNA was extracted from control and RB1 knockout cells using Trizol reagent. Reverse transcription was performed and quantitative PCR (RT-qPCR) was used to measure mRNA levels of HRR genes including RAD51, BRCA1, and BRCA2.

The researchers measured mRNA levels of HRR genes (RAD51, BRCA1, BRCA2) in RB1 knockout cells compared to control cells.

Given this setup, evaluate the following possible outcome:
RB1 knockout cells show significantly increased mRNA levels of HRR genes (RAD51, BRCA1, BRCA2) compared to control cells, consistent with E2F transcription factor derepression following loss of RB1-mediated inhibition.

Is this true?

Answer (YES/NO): YES